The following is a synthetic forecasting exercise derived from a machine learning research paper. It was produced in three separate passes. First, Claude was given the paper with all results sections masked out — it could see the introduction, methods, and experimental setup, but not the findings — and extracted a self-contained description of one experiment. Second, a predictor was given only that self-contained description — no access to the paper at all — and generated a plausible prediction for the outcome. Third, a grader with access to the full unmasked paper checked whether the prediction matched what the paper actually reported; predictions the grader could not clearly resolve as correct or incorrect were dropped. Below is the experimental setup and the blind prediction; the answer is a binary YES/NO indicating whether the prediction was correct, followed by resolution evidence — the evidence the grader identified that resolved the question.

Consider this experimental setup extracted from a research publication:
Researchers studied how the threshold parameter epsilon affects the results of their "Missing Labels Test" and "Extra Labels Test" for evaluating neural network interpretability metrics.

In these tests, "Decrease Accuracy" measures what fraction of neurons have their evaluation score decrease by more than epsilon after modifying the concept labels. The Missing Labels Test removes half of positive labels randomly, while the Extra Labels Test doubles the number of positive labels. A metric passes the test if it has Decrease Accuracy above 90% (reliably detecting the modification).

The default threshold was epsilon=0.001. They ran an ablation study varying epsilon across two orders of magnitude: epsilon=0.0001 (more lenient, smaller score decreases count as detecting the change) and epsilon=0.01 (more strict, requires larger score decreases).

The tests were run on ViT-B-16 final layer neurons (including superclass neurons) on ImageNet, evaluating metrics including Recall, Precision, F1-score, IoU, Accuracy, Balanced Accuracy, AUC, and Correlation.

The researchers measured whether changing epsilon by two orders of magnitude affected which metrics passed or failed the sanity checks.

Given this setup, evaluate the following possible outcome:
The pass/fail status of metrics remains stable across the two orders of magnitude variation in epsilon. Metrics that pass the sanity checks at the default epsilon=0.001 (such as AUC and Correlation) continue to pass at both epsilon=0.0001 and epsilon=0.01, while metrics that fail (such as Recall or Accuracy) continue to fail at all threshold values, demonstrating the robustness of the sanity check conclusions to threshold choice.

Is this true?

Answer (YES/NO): NO